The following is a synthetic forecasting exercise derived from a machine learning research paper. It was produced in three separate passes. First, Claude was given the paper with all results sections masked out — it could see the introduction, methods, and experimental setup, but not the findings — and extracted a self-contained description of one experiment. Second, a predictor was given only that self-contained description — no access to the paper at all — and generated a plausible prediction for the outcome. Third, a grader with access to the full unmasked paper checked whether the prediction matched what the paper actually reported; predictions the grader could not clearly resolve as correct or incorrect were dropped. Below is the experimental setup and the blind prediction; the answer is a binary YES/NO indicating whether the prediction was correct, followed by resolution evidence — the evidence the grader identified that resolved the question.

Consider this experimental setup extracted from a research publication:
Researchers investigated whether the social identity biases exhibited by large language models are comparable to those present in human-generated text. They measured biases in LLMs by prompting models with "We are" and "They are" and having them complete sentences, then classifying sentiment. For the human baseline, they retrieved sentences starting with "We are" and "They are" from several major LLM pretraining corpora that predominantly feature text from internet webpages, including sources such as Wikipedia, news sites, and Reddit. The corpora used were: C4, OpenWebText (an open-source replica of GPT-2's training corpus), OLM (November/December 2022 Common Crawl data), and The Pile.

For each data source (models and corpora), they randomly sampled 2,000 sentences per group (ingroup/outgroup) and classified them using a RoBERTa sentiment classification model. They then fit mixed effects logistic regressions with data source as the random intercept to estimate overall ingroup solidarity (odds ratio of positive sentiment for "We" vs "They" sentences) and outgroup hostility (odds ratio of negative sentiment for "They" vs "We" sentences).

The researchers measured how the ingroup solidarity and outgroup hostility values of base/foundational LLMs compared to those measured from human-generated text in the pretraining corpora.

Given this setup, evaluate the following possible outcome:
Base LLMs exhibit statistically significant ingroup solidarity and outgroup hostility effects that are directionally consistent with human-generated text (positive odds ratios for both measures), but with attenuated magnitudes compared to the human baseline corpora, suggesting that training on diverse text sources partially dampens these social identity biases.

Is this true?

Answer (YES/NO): NO